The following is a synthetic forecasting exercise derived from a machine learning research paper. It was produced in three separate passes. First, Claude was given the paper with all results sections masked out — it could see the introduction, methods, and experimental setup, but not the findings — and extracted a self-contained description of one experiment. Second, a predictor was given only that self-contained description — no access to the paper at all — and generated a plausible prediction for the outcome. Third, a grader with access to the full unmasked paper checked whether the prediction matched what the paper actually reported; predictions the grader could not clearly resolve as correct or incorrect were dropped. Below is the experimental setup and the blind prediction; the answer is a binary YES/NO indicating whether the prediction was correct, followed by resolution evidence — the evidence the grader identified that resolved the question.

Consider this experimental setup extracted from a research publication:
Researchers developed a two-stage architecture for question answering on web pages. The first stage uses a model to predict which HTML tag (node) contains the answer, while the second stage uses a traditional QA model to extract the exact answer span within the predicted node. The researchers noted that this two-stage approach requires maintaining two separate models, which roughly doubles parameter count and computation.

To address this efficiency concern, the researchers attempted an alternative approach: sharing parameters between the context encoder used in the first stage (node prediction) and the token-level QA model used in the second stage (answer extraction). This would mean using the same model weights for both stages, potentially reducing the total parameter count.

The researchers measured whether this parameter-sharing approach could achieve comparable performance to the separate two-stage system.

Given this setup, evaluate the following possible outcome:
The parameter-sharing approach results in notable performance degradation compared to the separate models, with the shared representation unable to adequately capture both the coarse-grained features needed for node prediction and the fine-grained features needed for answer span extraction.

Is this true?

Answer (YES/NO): NO